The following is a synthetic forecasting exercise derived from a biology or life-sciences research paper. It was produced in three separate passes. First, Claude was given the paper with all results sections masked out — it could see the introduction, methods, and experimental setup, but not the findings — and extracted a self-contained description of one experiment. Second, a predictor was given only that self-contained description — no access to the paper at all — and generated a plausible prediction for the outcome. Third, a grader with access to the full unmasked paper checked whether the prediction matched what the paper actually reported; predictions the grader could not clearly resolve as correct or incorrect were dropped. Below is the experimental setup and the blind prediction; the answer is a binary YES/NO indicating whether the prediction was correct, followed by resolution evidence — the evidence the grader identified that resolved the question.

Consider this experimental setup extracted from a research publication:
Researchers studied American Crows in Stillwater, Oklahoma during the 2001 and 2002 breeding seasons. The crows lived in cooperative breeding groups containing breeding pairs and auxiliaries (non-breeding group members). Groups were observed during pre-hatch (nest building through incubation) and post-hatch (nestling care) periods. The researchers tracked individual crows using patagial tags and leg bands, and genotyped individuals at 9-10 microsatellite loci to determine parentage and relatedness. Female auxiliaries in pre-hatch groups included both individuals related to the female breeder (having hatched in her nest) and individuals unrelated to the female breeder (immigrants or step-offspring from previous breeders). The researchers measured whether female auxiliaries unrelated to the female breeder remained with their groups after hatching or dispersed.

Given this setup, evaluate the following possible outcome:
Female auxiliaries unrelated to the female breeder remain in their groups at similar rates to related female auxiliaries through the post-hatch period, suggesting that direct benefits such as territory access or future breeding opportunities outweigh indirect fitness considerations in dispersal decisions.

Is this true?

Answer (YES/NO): NO